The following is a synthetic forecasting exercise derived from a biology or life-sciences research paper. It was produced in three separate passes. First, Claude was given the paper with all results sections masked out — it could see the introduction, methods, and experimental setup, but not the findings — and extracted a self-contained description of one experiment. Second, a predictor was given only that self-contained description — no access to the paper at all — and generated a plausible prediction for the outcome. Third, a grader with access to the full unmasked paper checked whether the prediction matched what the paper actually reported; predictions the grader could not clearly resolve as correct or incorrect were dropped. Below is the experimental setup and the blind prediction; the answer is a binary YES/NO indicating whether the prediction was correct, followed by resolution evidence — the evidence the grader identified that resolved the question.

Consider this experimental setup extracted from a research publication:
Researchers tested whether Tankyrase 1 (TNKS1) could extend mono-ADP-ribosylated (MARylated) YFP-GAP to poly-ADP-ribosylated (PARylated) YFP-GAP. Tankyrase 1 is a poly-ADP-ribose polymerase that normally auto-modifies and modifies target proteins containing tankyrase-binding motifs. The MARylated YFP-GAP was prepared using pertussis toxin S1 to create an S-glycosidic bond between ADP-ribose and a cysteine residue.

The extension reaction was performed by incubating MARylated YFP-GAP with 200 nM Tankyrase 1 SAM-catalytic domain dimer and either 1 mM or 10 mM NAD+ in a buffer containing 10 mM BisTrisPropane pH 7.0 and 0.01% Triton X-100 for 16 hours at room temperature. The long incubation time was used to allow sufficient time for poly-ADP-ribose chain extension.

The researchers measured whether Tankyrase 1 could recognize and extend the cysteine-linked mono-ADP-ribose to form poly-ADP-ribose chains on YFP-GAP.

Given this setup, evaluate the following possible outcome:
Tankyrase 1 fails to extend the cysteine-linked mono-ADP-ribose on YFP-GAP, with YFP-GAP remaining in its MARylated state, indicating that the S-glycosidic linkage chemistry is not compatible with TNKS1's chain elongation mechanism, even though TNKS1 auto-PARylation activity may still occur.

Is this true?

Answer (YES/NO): NO